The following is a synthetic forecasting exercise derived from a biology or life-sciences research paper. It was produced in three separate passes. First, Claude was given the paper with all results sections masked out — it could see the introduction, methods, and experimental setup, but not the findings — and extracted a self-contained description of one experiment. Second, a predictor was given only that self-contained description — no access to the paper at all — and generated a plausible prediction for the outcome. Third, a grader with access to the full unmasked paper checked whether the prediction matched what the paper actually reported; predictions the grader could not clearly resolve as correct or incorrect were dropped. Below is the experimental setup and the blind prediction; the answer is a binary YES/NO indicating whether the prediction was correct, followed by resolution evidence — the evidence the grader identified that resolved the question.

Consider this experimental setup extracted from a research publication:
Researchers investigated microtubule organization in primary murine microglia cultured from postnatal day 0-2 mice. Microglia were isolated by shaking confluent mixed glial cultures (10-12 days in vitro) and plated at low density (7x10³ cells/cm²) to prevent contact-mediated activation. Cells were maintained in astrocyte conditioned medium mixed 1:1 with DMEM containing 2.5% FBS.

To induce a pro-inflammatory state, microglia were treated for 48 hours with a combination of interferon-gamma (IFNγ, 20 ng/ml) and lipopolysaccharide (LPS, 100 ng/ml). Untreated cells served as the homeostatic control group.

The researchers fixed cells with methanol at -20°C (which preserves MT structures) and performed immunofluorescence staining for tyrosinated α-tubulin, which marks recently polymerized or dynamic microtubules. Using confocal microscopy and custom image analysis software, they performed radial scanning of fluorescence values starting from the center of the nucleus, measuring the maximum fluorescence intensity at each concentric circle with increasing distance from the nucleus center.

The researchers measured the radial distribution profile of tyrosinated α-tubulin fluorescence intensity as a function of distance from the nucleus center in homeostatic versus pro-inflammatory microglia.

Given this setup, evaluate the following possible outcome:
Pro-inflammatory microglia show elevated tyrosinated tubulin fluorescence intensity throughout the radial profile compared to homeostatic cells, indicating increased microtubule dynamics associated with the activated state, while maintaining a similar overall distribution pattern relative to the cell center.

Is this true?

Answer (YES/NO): NO